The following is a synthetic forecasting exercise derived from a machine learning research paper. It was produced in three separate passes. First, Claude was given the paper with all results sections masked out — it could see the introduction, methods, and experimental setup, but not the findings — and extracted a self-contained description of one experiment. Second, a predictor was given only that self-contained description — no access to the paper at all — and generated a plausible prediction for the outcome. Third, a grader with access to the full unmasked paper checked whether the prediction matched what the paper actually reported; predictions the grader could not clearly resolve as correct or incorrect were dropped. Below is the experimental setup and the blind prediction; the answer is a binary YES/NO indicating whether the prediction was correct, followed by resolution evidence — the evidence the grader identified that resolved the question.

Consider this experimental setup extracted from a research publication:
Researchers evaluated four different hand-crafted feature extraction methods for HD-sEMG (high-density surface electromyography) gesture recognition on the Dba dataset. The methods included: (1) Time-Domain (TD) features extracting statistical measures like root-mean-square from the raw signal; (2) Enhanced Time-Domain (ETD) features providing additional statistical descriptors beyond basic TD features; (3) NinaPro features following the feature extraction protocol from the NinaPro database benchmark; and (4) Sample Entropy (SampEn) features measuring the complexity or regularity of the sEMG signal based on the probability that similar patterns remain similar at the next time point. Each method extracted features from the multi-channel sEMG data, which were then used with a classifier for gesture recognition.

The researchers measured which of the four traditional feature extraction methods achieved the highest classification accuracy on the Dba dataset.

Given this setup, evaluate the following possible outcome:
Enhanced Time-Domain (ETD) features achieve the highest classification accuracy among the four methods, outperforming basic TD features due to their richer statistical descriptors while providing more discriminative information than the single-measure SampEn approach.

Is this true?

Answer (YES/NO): NO